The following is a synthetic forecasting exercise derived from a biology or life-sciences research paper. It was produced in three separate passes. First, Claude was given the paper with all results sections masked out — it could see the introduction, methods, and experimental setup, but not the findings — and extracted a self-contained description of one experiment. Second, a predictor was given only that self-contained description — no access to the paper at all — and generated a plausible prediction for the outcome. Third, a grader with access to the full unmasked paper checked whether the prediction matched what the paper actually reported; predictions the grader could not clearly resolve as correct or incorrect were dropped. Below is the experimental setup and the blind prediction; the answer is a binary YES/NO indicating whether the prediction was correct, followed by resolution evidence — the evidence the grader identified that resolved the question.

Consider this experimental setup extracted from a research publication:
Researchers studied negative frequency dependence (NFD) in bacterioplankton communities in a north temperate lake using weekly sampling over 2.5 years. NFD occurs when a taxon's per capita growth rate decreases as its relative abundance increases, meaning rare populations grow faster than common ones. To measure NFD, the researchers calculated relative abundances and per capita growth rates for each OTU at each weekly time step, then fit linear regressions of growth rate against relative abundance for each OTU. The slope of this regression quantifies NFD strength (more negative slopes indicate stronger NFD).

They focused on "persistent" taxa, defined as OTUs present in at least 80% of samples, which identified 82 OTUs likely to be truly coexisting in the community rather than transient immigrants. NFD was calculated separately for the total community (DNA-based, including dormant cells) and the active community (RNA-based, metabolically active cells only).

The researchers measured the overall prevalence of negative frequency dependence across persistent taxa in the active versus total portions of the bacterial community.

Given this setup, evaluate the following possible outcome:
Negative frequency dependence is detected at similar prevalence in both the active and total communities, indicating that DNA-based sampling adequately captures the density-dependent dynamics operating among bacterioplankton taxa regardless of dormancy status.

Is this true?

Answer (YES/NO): NO